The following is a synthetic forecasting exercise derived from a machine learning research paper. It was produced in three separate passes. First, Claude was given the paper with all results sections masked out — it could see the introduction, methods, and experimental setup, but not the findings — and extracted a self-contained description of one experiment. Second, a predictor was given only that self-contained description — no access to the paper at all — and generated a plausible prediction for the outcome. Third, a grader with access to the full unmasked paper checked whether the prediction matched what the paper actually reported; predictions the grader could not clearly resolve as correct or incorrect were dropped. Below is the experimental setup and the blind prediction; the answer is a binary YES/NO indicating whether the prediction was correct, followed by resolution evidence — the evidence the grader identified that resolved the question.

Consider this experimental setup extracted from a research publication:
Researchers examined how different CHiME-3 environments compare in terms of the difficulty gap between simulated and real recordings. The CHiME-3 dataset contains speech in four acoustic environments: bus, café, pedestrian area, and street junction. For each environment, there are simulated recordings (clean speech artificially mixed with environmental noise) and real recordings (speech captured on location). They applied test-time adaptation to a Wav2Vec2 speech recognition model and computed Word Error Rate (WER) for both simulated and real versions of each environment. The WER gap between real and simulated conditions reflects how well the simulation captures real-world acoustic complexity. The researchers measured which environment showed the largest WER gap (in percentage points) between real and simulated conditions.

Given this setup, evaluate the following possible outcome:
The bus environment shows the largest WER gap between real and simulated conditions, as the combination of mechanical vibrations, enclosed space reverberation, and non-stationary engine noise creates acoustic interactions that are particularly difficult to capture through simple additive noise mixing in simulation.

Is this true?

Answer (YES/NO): YES